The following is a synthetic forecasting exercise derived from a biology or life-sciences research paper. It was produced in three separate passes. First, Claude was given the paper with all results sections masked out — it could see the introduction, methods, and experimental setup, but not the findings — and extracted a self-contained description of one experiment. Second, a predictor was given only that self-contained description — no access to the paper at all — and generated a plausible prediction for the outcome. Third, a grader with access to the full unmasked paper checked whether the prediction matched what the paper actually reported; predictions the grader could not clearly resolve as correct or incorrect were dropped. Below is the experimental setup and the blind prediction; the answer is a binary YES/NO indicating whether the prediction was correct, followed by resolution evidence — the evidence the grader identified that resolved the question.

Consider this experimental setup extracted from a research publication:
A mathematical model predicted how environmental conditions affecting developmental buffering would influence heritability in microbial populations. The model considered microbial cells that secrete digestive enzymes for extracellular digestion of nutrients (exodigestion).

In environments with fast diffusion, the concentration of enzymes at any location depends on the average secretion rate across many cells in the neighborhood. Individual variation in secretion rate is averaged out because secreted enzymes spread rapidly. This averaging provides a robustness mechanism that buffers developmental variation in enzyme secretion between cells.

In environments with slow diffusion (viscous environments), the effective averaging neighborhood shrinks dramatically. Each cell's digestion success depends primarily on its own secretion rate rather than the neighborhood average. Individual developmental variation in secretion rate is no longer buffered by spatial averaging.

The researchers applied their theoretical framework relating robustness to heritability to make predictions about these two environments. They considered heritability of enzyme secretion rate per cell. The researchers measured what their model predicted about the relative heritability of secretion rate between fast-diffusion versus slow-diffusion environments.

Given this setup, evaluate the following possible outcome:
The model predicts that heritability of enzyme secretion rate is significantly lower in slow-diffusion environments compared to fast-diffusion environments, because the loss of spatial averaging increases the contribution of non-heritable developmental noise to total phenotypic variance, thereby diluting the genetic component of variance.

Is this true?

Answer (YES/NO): YES